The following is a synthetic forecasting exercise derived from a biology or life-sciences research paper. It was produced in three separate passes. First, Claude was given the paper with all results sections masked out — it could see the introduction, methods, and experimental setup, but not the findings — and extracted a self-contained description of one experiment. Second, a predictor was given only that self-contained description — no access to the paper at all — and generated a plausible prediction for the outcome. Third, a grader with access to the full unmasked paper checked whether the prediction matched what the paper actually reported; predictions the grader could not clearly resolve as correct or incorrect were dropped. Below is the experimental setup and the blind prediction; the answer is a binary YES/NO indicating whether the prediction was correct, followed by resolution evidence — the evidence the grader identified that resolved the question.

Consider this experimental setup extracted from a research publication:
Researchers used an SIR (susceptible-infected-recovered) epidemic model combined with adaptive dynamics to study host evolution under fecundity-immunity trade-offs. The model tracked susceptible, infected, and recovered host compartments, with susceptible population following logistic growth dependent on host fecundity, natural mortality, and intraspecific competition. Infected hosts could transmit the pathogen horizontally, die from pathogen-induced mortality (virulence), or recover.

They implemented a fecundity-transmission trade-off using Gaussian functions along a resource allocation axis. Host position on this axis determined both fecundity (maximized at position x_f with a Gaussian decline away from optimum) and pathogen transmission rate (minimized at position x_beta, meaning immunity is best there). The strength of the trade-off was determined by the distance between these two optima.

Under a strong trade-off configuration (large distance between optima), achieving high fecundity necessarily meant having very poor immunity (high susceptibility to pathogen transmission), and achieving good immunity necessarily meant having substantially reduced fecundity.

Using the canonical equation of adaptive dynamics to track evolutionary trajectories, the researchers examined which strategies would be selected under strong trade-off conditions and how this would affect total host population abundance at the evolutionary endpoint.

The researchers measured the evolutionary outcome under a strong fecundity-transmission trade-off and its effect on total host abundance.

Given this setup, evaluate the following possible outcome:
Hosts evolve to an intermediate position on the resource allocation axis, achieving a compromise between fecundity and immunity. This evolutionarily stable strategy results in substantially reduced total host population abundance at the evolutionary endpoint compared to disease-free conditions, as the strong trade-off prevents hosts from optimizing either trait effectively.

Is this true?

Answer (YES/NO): NO